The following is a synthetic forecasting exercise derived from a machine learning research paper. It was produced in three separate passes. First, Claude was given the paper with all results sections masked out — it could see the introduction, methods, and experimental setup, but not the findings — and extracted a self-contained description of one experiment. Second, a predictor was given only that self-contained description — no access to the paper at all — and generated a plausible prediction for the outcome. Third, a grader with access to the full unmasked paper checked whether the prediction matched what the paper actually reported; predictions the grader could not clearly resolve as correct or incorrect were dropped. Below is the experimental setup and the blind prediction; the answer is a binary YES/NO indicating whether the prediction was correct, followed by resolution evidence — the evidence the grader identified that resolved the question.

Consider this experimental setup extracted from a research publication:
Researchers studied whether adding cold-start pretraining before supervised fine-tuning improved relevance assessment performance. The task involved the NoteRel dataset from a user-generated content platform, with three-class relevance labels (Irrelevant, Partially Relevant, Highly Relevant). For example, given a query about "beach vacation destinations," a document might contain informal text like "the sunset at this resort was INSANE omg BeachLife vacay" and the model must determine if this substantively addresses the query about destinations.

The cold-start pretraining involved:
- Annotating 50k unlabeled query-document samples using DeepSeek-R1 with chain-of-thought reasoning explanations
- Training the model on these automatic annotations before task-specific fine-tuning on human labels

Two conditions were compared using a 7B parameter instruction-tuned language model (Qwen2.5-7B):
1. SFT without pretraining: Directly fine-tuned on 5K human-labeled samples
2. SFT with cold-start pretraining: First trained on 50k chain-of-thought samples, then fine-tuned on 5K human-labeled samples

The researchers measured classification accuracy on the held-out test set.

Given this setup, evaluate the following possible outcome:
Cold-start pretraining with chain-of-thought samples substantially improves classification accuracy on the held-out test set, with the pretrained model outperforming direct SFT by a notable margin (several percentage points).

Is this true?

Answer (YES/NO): NO